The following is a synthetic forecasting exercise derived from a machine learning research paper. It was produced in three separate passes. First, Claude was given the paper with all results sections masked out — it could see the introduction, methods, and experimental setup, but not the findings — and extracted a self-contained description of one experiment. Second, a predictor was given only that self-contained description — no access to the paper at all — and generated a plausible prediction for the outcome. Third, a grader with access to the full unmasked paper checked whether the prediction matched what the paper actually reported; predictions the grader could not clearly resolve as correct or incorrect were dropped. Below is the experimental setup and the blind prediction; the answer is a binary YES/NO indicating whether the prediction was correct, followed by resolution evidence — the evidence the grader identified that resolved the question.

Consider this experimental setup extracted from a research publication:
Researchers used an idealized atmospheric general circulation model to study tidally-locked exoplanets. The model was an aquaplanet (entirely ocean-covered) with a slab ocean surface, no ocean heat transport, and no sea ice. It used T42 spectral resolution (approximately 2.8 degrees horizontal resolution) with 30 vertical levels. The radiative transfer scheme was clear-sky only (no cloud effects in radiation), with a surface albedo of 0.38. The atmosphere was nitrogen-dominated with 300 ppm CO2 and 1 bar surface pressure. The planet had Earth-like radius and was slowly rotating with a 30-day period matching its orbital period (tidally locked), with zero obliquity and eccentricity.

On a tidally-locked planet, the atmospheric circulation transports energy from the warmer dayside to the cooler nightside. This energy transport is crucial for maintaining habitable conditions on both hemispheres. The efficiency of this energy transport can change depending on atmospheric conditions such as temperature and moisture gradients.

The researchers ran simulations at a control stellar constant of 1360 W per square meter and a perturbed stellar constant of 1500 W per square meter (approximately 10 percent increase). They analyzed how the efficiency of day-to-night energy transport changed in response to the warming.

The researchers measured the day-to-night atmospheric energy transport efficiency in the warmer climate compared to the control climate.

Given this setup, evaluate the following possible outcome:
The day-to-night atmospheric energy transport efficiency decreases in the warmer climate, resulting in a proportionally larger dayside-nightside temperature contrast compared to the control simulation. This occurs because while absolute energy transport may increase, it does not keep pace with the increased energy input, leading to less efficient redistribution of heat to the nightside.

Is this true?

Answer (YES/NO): NO